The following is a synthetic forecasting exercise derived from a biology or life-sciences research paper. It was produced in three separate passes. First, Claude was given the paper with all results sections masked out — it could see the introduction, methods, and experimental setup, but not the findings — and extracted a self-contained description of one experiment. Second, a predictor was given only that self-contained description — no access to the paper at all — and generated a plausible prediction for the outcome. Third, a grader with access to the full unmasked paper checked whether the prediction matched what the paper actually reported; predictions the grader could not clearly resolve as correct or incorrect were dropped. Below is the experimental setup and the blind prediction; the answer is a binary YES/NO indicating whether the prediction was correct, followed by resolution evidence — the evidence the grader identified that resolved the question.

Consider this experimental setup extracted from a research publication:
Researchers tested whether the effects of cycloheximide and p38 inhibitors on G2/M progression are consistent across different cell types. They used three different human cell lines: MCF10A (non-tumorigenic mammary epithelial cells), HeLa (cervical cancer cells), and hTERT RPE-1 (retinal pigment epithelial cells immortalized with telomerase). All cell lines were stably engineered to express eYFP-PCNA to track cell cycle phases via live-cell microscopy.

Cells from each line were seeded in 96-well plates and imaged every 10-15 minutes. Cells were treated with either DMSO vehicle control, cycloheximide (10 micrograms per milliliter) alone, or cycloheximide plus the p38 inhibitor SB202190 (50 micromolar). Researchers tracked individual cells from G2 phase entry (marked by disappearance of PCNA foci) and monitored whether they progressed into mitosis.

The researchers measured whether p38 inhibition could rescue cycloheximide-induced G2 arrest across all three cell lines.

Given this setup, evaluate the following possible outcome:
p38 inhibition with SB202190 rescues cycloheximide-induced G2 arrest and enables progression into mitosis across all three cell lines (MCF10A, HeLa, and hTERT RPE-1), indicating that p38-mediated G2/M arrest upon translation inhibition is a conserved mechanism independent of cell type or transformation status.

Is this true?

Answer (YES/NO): YES